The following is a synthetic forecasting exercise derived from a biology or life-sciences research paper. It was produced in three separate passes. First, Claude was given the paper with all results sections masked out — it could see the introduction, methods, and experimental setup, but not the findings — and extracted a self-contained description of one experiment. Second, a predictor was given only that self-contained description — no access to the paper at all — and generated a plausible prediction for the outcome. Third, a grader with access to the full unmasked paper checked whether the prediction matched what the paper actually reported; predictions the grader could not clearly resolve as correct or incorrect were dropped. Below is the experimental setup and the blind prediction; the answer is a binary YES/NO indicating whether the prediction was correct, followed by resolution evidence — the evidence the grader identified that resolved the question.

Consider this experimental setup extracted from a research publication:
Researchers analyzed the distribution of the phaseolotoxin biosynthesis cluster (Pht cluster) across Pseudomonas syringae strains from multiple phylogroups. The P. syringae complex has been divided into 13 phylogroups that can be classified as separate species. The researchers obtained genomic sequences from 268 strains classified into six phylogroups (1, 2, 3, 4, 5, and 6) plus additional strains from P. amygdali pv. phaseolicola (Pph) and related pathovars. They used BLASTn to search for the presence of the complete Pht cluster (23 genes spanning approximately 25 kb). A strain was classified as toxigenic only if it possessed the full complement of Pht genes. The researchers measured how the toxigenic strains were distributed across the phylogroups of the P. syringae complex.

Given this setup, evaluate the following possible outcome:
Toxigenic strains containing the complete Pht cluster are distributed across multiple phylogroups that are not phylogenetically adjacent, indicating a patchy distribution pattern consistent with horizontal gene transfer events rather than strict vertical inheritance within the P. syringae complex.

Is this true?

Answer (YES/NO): YES